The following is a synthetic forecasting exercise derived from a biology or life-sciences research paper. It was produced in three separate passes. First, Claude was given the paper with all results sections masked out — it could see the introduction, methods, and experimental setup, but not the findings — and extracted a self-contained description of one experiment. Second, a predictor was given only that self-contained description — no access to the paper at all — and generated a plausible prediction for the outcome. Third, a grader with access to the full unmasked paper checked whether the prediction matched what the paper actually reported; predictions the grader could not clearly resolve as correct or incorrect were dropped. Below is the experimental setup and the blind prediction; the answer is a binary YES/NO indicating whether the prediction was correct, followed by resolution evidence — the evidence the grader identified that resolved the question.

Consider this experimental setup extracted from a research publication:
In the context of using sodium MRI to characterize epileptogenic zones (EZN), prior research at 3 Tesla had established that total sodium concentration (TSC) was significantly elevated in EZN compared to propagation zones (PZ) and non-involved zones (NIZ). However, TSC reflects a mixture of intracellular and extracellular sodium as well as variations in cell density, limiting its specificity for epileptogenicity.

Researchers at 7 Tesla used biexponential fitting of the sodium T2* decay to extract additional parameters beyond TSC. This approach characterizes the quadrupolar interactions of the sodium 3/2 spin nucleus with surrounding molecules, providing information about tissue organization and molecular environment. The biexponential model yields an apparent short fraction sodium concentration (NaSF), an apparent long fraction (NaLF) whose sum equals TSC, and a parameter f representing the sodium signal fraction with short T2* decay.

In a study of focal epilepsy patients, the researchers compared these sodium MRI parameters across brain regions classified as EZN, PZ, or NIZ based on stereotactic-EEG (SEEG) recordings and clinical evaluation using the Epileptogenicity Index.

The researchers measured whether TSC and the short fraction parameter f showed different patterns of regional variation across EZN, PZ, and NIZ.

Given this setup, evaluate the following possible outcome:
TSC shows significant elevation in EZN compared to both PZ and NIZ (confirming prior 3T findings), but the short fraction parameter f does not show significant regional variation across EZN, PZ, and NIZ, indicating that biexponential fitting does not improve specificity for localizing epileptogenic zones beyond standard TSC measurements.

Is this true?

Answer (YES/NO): NO